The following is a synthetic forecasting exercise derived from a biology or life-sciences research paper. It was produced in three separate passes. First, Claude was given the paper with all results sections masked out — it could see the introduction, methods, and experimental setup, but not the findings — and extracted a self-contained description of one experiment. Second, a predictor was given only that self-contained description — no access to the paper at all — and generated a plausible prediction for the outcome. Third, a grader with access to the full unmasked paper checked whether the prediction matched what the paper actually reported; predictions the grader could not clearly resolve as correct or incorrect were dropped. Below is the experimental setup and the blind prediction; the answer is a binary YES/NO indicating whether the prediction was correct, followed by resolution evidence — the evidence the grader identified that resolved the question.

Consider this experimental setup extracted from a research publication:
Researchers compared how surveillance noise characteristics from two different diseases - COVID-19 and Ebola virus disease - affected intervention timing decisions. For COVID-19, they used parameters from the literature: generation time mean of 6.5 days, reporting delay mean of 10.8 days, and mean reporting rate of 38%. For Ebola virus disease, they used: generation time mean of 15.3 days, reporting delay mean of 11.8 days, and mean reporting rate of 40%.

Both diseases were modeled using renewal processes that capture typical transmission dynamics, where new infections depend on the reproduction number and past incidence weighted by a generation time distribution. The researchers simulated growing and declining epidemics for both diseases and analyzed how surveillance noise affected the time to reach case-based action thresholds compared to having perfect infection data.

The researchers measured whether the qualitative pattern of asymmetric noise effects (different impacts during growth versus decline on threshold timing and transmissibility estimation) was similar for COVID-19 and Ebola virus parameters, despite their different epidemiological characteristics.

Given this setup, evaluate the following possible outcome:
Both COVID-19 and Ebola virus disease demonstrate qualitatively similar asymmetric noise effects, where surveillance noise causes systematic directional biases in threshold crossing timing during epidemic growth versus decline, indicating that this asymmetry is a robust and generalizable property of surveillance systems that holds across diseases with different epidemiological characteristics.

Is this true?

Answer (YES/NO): YES